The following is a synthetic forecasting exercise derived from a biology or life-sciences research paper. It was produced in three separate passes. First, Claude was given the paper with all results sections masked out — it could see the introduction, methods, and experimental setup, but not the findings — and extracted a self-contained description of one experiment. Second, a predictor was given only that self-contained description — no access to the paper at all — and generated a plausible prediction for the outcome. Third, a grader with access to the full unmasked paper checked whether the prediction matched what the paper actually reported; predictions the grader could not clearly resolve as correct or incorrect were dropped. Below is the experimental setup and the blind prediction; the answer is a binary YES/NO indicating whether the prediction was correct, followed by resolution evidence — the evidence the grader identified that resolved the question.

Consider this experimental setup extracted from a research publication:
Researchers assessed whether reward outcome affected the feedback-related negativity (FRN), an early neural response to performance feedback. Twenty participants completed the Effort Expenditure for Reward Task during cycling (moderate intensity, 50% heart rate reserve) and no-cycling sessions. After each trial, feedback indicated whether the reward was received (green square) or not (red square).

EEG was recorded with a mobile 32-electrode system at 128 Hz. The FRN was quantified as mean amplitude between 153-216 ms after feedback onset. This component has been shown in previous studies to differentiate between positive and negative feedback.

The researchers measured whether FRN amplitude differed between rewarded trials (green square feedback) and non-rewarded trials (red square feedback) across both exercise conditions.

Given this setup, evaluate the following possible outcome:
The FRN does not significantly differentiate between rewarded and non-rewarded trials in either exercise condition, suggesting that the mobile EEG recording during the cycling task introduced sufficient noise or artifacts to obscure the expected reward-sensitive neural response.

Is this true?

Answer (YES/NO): NO